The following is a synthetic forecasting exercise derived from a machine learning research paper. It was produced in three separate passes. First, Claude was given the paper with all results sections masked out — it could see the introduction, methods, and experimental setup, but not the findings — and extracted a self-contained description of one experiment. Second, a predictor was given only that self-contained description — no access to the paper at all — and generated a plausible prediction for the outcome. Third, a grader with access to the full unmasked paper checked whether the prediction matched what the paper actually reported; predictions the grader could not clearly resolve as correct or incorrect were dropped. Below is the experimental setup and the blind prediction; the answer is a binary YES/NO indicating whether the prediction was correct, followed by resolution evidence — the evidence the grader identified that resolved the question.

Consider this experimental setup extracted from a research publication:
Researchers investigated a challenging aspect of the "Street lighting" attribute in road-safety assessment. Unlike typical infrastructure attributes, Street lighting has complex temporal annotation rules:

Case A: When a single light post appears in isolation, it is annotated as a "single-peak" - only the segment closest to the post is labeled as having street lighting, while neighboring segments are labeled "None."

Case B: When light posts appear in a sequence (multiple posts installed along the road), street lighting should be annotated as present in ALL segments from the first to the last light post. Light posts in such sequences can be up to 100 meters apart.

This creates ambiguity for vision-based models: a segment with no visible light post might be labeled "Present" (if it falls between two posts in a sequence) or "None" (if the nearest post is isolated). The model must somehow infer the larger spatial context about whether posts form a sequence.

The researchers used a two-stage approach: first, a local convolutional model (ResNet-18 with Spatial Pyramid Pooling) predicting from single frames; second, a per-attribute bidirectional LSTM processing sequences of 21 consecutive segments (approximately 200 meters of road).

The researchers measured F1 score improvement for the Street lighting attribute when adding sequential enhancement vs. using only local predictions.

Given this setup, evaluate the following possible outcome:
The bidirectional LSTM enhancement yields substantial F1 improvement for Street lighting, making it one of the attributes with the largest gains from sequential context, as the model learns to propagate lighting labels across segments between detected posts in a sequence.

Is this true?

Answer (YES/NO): NO